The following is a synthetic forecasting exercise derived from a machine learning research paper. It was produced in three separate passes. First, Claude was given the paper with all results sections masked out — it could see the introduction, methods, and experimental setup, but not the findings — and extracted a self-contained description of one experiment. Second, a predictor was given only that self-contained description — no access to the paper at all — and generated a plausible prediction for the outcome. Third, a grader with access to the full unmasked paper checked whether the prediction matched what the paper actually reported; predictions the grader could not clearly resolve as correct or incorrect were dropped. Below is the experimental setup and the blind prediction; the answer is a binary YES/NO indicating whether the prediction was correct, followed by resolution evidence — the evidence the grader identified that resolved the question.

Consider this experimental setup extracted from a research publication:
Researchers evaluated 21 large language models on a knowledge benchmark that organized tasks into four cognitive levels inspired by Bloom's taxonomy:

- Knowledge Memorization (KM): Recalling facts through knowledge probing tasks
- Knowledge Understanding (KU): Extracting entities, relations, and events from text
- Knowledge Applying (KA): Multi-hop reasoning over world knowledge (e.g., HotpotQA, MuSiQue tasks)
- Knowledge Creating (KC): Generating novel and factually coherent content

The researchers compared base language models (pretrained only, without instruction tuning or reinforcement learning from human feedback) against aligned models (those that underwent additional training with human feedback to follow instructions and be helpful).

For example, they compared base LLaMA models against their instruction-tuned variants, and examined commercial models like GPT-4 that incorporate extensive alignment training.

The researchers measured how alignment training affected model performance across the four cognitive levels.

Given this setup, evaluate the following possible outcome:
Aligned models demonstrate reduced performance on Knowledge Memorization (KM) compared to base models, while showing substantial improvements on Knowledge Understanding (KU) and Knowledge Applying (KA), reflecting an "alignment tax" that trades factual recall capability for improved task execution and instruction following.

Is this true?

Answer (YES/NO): NO